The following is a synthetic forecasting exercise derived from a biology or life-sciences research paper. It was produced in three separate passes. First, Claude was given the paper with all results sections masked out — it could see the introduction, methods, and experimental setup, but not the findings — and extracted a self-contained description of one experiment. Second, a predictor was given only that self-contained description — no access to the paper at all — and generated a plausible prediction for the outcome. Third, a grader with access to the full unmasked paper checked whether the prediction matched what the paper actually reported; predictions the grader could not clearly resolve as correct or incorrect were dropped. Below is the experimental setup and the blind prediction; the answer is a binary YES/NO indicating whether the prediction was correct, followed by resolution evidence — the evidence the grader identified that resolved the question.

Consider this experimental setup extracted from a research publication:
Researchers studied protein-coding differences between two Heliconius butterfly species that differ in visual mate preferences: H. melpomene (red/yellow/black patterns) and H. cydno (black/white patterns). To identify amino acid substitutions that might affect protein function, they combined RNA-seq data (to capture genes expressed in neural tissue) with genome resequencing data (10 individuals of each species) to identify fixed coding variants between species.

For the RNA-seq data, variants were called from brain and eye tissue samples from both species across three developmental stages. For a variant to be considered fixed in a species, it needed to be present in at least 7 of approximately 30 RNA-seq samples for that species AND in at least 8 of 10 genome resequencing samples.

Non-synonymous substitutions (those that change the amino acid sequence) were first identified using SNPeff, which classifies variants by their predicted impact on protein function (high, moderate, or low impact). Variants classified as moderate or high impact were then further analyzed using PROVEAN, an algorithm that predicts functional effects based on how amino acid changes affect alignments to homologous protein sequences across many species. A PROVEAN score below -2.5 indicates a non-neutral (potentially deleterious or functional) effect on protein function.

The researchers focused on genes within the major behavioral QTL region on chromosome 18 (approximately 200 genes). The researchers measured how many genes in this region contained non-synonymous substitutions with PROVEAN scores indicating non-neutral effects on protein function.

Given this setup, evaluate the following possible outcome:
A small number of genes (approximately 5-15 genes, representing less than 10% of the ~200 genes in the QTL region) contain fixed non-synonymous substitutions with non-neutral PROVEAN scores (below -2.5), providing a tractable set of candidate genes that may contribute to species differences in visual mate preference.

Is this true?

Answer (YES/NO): NO